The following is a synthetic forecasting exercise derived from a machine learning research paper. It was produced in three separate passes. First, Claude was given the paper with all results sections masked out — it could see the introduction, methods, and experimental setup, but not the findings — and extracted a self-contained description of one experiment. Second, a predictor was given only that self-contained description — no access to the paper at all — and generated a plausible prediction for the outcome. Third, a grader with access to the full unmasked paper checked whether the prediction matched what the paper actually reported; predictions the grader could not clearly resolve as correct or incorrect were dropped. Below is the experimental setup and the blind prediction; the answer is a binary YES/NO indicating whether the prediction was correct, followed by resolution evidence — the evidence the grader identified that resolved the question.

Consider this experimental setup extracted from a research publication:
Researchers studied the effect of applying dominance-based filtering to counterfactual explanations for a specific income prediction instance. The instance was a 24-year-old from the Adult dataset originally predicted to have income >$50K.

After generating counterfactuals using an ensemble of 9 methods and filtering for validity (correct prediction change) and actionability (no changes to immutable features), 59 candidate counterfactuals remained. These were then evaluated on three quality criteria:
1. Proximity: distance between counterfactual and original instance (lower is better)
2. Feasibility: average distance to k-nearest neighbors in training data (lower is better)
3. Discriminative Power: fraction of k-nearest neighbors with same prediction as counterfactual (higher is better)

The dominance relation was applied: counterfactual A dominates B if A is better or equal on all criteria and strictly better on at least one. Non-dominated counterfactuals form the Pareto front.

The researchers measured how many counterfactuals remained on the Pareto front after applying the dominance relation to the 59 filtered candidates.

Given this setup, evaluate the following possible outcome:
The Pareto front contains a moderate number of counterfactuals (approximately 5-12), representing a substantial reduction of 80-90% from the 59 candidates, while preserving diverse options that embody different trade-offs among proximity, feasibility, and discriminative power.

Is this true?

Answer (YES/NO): NO